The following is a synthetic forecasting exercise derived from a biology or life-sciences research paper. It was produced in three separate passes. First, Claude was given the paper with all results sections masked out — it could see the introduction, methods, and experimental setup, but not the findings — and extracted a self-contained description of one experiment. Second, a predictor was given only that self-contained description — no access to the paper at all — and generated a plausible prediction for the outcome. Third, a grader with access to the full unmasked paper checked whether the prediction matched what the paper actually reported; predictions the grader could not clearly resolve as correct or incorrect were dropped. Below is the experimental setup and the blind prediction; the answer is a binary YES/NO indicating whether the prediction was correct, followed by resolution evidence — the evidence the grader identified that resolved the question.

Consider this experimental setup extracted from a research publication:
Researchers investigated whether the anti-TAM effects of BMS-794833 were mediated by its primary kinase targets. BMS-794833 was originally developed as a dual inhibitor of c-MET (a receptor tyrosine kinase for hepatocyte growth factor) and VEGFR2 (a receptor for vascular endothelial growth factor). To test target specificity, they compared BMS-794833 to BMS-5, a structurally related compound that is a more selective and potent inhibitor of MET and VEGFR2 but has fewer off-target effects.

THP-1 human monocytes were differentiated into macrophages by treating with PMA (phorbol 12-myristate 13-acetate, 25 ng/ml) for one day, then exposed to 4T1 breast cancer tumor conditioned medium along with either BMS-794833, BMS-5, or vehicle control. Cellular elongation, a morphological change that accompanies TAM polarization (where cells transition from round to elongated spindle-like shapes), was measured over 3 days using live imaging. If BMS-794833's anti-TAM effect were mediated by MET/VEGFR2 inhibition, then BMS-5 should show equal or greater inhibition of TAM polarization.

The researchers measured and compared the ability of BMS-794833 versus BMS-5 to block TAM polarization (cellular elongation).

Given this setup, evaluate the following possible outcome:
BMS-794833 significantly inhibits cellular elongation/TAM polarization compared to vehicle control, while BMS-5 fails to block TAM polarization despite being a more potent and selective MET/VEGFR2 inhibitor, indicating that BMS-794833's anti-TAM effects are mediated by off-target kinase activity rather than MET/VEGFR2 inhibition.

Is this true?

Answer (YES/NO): NO